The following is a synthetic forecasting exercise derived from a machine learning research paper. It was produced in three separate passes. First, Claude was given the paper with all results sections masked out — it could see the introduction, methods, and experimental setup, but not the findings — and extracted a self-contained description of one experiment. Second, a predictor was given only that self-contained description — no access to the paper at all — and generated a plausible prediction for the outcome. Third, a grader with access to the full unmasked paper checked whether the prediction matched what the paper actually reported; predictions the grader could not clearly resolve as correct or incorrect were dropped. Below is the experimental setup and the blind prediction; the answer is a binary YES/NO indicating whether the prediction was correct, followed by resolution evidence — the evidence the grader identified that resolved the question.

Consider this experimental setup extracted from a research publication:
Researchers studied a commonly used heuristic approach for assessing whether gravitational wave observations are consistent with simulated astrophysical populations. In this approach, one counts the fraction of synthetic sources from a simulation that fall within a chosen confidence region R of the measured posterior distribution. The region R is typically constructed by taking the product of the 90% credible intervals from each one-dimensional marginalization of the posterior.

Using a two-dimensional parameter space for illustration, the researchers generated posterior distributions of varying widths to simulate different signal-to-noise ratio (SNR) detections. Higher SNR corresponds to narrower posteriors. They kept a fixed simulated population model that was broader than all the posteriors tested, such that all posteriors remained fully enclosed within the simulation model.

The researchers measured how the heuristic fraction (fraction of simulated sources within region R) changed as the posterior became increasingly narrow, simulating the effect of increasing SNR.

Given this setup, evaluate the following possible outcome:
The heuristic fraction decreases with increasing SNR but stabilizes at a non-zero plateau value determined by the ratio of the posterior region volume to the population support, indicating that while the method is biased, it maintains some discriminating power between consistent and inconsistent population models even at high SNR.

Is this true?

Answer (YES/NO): NO